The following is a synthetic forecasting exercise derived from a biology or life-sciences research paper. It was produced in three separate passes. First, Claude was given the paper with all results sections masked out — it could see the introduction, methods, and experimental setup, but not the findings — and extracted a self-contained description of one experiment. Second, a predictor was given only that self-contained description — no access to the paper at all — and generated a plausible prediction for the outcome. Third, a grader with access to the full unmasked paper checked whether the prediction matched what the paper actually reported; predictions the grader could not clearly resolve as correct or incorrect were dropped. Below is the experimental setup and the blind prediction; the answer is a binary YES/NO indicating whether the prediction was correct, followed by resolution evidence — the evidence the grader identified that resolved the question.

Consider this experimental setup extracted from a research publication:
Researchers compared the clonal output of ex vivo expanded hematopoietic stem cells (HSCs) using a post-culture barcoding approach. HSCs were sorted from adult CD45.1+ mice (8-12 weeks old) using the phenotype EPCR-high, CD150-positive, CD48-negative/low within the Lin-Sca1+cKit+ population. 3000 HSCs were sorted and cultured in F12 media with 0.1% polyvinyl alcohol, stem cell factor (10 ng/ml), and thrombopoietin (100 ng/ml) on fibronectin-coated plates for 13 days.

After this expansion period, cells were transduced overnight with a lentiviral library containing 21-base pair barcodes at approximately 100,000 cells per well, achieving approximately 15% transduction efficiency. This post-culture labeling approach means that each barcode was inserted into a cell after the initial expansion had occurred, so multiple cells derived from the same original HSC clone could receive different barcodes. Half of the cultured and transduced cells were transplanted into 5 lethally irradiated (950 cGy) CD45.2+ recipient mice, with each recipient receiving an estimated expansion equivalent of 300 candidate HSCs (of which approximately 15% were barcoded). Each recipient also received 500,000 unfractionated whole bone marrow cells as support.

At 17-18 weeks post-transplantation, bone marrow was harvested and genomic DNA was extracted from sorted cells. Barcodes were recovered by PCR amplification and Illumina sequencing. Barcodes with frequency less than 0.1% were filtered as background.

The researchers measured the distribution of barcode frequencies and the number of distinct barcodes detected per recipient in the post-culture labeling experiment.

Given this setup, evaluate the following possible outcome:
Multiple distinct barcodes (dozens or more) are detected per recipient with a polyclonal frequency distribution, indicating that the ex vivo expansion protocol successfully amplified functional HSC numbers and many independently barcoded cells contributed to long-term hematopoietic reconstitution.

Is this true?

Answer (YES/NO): YES